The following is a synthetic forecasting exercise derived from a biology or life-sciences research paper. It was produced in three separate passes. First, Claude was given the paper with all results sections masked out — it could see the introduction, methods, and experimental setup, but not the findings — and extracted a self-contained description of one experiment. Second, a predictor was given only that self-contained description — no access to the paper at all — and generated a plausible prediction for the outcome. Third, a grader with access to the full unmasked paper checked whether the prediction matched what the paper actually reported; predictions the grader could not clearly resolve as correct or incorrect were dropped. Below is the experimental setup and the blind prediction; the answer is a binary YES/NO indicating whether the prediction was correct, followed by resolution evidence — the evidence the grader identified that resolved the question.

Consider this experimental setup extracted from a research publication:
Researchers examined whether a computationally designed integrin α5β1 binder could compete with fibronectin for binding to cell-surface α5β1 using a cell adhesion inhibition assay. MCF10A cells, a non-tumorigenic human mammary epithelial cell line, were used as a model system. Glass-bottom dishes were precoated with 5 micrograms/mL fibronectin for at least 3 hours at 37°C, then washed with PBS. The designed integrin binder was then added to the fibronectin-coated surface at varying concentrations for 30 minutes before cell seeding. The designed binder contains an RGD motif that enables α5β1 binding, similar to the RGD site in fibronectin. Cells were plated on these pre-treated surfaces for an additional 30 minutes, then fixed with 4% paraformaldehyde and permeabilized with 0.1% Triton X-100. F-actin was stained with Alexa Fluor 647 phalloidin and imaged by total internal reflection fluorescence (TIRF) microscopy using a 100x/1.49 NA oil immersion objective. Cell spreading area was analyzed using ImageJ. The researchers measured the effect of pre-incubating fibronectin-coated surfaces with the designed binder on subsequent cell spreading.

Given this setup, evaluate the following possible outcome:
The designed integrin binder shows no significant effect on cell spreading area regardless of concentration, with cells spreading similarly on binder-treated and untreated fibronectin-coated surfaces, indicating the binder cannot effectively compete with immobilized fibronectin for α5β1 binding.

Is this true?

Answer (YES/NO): NO